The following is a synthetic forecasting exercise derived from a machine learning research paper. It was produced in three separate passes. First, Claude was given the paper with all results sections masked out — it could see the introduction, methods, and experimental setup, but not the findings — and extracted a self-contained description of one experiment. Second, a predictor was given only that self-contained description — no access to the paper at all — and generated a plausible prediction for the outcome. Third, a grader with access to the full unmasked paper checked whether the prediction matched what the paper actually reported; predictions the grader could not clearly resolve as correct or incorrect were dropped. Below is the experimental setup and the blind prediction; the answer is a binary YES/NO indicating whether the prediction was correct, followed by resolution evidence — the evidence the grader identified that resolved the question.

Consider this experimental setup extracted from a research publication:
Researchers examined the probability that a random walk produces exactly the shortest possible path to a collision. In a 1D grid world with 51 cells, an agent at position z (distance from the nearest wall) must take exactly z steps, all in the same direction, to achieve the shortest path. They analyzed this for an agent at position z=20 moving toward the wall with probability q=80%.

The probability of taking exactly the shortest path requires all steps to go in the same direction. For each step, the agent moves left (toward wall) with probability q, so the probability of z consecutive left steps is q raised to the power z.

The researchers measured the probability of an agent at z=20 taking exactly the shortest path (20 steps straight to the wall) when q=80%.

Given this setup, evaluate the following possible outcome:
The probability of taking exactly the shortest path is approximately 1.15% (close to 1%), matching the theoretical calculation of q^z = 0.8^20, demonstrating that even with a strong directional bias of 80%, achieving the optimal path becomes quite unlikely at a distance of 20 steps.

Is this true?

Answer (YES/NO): YES